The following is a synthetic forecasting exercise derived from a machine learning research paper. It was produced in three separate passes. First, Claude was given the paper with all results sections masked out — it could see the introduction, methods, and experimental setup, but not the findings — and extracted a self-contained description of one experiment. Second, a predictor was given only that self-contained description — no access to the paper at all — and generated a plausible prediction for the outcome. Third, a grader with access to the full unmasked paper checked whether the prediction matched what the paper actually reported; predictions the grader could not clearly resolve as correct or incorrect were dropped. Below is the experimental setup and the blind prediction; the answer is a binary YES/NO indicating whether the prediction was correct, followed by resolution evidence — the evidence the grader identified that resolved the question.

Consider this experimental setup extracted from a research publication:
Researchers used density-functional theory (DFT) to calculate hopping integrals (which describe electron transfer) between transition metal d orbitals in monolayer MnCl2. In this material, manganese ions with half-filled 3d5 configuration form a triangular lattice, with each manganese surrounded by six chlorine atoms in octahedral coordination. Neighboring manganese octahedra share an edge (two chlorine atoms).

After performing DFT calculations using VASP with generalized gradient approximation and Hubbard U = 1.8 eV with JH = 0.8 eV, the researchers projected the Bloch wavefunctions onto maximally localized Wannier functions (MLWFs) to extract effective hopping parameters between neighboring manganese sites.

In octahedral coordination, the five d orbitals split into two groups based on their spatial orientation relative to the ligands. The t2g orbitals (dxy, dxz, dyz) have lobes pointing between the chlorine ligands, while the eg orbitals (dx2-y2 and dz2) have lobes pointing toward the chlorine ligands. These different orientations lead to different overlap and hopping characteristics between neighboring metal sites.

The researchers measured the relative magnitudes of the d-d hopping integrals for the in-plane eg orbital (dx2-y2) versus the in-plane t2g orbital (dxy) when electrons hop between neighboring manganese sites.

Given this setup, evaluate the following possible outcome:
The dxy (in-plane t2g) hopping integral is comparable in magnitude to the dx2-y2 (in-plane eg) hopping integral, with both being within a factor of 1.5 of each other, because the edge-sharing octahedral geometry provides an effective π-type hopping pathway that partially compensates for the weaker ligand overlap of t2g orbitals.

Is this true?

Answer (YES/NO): YES